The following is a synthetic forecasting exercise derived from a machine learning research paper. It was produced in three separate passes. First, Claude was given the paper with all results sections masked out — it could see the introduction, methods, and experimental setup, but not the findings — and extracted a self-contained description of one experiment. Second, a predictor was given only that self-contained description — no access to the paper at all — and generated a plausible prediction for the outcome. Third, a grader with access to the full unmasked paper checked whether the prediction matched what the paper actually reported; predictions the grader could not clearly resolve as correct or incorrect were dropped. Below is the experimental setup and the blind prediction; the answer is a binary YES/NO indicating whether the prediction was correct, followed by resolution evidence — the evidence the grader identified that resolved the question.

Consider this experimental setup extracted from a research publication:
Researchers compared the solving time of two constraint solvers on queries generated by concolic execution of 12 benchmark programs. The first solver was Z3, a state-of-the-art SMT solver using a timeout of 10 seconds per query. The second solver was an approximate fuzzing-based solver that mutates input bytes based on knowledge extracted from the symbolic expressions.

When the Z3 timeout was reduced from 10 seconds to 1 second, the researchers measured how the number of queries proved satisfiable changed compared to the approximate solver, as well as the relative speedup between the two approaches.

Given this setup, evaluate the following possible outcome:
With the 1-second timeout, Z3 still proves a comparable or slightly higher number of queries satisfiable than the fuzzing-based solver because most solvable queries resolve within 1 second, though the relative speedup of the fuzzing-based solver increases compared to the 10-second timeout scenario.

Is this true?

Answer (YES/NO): NO